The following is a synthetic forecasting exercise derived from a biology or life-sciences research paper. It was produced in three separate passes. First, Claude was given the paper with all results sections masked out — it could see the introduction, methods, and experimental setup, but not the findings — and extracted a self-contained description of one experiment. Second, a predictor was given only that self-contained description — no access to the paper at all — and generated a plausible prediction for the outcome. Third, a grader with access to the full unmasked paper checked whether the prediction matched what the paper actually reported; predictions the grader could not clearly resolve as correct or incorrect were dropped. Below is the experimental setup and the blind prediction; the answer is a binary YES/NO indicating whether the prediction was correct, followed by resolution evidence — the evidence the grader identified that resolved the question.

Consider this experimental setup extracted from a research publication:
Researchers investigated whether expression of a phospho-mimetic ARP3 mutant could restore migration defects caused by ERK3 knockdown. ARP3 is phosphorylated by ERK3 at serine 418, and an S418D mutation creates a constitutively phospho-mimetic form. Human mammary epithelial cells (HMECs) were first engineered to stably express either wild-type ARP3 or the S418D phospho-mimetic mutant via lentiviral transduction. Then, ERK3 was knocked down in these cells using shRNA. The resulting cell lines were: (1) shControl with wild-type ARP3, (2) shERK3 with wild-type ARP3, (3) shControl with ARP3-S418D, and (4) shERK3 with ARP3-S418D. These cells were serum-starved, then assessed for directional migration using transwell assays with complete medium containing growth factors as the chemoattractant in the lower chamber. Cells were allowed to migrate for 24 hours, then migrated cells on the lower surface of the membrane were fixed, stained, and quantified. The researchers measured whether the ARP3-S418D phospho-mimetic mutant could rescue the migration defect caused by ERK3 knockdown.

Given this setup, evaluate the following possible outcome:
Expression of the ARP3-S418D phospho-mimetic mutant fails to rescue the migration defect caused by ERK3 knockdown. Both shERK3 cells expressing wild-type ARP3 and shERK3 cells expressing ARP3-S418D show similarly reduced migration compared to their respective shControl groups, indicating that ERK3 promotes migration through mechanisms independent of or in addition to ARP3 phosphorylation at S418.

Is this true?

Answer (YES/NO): YES